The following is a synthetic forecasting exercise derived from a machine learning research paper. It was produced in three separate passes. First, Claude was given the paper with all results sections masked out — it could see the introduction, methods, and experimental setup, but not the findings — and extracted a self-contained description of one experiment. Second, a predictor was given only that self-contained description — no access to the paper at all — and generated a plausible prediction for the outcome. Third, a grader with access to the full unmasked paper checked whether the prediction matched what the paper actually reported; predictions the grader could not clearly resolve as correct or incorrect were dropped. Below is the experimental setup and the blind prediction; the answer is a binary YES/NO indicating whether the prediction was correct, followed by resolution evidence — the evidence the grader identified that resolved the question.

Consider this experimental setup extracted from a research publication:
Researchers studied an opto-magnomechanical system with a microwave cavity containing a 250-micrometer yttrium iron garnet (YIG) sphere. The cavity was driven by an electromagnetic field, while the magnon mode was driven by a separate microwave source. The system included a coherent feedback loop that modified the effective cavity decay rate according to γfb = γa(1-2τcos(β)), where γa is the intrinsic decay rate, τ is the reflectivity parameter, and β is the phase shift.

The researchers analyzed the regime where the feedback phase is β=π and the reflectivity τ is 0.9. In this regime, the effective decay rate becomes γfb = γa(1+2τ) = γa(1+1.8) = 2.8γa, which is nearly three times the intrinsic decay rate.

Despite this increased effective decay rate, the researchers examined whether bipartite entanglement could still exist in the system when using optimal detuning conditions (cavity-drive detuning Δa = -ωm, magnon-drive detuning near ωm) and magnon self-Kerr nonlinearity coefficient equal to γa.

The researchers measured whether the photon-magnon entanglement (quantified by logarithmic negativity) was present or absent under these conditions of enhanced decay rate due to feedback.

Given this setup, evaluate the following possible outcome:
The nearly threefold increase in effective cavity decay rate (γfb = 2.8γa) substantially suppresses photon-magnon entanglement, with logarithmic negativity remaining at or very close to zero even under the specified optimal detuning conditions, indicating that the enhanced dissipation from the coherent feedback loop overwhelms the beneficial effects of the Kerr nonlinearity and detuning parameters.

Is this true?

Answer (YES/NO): NO